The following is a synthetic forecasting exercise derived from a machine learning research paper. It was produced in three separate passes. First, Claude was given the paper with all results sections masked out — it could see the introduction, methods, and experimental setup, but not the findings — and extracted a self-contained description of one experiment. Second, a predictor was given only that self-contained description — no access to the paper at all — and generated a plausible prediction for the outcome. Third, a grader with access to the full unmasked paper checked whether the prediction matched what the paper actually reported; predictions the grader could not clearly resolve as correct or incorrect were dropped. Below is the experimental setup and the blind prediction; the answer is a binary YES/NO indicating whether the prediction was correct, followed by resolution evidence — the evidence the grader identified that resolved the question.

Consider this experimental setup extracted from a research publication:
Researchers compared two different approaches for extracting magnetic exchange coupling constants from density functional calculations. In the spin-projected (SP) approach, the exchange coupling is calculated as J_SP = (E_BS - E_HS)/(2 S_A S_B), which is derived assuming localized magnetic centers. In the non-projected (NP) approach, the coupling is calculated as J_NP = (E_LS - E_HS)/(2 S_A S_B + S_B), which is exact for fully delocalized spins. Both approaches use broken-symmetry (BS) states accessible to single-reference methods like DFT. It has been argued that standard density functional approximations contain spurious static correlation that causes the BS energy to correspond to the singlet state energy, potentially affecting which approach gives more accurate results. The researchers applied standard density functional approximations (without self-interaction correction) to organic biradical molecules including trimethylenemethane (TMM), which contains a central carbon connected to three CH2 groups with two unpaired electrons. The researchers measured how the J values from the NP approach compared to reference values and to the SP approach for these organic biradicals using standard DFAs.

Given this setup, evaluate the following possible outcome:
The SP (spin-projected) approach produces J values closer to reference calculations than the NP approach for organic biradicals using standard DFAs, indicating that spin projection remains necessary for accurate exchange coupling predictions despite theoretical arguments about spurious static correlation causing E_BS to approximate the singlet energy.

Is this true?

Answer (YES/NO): NO